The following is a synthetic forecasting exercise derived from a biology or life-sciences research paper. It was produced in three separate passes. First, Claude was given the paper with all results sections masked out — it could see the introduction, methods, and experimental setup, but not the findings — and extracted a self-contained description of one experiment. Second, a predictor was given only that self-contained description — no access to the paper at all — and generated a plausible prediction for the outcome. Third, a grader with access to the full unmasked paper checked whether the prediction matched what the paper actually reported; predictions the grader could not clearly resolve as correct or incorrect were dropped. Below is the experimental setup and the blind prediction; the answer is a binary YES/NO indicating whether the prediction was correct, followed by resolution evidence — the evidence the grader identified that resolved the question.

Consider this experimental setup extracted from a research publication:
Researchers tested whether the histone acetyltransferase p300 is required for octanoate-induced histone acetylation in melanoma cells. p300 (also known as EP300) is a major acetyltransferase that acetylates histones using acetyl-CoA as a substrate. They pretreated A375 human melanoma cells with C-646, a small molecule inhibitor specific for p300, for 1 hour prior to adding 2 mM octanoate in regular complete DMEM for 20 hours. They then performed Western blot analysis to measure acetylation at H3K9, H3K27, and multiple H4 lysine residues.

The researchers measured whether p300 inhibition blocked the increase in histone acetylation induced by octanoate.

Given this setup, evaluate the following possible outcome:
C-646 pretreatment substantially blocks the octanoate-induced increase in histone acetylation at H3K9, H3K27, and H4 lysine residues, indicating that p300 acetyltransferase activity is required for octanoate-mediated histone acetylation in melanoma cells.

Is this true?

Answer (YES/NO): YES